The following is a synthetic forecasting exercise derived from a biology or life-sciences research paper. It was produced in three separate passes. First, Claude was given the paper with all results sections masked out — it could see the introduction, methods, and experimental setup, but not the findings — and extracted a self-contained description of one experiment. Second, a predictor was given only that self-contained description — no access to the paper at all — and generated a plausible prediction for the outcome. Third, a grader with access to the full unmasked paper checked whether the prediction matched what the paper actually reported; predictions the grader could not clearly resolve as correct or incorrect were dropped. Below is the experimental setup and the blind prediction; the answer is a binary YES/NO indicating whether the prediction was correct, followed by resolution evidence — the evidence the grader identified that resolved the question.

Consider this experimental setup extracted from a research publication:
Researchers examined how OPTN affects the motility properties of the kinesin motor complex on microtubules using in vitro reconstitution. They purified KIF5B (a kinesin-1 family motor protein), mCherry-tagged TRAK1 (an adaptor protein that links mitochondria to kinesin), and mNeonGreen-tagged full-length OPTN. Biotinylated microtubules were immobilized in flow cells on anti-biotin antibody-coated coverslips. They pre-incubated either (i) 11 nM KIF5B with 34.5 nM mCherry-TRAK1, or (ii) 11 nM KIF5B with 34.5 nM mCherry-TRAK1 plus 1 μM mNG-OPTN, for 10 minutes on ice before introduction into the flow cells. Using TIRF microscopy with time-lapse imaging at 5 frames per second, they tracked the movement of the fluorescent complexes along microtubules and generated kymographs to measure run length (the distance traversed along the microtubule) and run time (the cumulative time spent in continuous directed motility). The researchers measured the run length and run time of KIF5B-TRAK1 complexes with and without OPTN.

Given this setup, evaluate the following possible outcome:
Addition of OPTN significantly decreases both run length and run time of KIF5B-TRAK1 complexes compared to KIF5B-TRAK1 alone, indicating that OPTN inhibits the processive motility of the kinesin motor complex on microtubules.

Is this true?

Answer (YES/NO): NO